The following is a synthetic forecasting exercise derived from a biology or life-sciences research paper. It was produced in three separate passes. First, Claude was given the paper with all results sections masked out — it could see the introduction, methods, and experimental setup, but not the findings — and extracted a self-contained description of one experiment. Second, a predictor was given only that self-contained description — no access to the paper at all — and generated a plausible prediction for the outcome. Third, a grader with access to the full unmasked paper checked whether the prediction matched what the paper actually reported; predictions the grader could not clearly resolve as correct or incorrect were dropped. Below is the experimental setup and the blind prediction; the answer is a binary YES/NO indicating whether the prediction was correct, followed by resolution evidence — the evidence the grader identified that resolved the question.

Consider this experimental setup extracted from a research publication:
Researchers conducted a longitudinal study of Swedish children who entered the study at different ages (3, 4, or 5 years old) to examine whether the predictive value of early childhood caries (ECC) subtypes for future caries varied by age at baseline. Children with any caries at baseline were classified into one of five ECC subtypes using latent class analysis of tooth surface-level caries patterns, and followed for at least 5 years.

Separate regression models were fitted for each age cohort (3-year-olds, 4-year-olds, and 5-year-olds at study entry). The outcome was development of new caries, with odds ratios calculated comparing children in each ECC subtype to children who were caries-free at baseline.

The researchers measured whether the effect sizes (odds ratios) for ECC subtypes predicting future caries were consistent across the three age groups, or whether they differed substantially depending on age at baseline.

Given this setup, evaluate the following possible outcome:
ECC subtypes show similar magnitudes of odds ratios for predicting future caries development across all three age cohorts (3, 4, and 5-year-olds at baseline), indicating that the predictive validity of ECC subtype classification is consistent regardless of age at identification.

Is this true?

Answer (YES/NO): YES